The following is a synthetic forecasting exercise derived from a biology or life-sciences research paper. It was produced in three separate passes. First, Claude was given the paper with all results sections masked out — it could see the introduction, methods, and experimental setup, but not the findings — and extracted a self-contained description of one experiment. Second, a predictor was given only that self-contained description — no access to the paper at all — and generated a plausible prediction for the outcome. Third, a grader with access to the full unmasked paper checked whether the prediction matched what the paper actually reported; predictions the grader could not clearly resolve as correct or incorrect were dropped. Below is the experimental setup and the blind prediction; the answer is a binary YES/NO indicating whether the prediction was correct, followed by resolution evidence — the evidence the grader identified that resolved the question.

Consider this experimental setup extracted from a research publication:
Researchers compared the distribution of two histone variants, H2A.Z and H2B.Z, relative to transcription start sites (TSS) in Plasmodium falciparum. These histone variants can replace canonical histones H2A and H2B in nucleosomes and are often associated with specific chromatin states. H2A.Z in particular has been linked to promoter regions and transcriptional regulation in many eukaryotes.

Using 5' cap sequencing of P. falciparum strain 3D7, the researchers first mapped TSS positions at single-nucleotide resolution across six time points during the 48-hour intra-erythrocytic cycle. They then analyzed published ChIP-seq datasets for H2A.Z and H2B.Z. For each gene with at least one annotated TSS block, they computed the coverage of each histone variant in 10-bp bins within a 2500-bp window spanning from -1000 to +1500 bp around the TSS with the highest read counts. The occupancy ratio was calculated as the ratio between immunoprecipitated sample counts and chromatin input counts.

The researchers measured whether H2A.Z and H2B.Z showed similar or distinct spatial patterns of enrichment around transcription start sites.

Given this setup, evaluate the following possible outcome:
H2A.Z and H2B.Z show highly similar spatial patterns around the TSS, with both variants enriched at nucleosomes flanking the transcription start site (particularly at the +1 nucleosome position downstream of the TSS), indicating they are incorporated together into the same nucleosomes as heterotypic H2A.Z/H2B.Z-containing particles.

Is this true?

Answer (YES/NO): NO